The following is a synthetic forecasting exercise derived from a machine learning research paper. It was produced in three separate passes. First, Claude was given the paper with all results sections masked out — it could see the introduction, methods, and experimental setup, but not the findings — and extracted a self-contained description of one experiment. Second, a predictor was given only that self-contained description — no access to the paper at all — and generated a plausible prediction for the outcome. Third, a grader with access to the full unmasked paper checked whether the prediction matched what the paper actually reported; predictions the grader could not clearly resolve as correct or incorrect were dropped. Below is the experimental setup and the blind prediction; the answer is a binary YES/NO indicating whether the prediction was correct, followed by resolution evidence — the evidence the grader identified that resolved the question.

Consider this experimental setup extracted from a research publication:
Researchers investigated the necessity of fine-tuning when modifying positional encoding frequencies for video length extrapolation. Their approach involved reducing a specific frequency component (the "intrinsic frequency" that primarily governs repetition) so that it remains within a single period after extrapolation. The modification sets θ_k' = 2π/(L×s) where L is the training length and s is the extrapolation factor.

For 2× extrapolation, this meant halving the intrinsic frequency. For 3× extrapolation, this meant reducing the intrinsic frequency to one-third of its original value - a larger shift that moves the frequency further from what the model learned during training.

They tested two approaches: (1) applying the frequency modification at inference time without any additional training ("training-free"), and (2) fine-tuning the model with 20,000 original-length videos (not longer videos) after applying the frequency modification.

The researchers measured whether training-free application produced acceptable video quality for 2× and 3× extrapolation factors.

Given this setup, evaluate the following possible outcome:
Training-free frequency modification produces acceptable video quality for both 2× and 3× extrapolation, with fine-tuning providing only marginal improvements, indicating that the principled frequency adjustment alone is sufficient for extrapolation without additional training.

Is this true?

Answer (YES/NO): NO